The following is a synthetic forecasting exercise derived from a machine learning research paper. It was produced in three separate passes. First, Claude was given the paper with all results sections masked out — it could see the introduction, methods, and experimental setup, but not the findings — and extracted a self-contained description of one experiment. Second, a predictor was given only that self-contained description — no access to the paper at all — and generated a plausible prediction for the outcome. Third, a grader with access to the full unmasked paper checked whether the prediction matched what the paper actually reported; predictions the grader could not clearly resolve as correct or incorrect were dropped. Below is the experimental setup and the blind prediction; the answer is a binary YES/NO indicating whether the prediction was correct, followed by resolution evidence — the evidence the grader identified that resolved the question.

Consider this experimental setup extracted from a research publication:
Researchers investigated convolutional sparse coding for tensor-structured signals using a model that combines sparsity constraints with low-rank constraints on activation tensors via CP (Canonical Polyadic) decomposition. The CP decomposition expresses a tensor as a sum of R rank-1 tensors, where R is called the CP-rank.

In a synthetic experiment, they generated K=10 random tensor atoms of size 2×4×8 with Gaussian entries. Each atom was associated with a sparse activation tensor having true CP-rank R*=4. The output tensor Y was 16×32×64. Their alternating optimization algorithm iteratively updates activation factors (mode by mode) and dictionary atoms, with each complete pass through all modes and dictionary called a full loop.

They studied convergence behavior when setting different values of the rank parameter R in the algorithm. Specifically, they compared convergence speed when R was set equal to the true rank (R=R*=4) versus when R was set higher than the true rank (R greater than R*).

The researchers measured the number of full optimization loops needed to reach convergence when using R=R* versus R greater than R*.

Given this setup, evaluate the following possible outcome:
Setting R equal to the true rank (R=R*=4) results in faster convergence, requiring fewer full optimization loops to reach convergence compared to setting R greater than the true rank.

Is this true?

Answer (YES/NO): NO